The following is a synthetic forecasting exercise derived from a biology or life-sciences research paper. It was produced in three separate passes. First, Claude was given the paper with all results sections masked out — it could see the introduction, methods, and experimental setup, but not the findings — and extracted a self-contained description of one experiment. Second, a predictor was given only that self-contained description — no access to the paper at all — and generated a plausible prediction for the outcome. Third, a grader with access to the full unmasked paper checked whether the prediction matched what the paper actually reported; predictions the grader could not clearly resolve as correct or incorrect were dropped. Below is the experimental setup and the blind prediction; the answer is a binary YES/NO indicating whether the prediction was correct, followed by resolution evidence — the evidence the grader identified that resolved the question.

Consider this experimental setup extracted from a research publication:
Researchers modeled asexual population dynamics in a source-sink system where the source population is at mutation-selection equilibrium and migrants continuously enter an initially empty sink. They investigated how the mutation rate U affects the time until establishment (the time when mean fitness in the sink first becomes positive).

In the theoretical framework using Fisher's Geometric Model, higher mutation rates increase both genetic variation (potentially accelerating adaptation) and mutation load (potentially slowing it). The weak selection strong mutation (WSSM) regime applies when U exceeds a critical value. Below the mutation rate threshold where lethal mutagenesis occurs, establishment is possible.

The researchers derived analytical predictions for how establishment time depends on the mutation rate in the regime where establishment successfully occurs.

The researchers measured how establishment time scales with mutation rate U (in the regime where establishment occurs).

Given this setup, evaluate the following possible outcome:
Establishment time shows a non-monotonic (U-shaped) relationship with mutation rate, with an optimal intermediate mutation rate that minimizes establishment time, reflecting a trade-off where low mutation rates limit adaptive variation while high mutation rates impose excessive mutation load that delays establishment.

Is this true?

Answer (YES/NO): YES